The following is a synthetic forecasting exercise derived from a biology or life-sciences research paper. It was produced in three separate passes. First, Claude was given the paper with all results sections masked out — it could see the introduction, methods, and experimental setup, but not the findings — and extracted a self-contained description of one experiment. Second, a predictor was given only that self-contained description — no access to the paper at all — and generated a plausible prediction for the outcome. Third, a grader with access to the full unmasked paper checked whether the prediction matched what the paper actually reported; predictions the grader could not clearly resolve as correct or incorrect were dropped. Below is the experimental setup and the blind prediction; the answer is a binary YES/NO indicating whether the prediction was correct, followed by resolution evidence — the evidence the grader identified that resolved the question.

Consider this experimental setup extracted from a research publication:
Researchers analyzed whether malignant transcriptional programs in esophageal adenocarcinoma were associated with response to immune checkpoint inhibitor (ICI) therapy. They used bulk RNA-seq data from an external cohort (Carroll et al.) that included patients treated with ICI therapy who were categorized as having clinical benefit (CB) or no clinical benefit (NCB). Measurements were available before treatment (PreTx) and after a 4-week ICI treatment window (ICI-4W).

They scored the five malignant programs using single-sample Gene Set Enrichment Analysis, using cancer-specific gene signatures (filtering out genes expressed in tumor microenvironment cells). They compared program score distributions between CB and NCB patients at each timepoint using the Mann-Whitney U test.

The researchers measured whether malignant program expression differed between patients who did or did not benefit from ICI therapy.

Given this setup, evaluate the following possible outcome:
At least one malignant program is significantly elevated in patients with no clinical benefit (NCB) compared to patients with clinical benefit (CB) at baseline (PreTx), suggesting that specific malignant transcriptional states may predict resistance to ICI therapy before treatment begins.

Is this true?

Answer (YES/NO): NO